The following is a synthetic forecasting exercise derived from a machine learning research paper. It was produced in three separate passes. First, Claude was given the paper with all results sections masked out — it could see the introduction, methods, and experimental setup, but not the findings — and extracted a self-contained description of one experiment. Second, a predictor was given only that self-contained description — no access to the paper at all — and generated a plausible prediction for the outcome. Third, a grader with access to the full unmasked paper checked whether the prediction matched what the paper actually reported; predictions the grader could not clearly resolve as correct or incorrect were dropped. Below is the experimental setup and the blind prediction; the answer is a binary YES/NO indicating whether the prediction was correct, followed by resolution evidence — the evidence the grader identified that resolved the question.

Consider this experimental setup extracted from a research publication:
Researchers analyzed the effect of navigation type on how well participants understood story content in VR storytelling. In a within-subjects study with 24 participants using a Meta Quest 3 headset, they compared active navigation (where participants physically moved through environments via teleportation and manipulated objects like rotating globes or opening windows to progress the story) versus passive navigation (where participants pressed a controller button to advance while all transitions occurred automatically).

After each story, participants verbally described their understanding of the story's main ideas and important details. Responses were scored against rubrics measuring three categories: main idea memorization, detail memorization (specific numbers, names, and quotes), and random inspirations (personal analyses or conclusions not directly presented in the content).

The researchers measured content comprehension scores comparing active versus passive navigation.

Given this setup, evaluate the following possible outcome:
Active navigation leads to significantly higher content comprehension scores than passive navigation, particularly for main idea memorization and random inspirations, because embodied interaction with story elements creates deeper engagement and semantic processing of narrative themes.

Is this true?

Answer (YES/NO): NO